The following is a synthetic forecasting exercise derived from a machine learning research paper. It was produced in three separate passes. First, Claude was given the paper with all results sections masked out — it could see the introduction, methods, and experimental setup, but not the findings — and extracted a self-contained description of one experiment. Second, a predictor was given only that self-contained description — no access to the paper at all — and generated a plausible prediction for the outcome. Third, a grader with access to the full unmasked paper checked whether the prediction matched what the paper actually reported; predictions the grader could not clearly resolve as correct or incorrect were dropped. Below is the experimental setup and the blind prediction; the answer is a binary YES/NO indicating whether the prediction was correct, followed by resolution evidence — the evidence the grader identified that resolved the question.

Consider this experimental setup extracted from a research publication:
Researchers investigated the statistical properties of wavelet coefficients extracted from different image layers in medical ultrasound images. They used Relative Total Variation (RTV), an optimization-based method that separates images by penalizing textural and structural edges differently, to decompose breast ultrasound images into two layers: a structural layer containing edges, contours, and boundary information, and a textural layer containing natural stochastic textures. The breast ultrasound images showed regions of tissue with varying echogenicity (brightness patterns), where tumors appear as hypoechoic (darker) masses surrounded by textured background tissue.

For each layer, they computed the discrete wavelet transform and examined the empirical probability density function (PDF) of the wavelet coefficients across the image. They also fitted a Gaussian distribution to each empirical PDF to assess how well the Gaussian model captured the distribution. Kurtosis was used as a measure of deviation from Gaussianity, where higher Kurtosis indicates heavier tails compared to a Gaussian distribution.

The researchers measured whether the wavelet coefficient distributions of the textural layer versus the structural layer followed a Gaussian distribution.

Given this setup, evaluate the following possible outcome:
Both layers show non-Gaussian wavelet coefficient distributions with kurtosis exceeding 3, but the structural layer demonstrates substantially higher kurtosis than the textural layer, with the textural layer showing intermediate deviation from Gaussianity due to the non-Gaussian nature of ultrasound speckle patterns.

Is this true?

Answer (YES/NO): NO